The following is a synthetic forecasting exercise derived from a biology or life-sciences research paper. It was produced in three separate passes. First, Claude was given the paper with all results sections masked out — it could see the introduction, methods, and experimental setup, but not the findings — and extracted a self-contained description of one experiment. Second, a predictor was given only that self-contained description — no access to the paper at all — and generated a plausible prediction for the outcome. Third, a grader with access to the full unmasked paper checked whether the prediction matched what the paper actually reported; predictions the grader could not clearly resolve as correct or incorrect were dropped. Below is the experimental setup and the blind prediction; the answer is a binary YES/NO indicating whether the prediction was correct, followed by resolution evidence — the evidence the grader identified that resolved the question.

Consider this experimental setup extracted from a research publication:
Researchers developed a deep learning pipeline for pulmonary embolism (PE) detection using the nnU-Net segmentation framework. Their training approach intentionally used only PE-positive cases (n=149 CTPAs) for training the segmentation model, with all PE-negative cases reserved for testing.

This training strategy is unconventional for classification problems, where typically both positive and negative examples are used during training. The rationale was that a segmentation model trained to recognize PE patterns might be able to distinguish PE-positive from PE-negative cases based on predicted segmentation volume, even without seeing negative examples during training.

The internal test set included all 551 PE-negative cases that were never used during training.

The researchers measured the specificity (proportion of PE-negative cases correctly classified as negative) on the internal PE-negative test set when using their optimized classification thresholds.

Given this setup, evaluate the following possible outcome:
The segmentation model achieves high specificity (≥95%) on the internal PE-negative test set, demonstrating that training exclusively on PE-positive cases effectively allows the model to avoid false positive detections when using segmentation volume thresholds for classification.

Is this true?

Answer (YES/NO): YES